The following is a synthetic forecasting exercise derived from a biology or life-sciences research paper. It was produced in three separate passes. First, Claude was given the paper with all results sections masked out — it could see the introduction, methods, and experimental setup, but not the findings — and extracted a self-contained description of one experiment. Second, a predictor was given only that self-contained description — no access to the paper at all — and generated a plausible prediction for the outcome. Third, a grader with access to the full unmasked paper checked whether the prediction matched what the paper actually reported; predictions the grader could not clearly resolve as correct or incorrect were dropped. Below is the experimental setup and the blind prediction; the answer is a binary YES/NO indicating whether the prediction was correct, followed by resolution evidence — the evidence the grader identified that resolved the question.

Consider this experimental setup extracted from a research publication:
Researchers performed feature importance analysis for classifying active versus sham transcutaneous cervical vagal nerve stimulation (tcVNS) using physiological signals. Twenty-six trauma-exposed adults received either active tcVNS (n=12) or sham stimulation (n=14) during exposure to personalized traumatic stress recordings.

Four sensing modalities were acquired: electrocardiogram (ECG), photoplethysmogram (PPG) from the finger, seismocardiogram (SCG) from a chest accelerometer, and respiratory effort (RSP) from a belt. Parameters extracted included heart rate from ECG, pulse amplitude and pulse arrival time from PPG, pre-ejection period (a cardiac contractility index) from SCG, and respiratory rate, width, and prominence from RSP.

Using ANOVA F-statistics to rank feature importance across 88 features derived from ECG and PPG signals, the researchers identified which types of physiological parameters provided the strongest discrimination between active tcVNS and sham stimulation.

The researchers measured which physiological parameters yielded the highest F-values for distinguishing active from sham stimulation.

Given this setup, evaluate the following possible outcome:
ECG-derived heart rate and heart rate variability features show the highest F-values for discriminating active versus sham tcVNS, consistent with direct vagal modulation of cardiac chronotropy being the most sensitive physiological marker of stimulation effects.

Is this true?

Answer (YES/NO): NO